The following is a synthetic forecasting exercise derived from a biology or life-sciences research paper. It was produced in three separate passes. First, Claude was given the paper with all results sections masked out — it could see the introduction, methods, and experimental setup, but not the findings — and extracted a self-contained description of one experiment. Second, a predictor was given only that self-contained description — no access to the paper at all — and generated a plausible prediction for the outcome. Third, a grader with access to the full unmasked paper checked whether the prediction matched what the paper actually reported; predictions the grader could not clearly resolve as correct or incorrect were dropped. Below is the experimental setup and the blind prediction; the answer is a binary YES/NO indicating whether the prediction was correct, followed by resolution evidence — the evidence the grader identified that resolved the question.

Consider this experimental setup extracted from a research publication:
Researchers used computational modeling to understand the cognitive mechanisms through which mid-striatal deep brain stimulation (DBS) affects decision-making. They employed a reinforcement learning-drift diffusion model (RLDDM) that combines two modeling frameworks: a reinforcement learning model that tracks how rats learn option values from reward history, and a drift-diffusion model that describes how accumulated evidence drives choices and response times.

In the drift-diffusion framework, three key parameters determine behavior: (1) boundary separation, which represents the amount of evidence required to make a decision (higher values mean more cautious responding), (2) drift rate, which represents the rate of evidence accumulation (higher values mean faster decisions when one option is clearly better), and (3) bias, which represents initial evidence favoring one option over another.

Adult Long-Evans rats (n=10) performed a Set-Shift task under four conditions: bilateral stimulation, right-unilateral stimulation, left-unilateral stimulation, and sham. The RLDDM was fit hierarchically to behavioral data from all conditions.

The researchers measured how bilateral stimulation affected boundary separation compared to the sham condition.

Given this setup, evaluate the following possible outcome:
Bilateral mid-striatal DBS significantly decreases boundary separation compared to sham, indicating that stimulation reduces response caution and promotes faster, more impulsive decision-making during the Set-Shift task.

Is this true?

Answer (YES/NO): NO